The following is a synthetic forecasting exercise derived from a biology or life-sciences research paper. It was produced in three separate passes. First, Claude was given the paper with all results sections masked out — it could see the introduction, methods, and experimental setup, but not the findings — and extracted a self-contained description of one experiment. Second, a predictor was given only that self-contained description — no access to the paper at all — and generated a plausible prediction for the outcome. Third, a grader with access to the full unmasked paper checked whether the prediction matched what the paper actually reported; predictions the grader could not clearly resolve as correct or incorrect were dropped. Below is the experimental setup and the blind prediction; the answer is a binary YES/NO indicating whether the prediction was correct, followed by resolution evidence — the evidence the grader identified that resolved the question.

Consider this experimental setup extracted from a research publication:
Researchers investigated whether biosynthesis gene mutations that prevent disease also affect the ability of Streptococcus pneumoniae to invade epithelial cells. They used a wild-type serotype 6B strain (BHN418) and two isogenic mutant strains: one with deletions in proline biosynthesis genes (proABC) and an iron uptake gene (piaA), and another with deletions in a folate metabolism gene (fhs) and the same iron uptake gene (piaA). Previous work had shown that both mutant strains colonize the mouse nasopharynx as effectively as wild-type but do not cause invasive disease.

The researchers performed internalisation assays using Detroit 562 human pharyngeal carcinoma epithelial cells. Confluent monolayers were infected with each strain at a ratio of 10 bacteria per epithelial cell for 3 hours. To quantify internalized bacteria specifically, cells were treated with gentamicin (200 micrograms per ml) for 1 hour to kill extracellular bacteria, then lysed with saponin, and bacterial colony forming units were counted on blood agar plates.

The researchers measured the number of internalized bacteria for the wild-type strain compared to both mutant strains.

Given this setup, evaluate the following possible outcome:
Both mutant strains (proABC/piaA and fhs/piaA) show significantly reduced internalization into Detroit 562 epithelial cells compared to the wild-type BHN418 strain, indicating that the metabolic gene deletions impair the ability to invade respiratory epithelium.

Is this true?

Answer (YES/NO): NO